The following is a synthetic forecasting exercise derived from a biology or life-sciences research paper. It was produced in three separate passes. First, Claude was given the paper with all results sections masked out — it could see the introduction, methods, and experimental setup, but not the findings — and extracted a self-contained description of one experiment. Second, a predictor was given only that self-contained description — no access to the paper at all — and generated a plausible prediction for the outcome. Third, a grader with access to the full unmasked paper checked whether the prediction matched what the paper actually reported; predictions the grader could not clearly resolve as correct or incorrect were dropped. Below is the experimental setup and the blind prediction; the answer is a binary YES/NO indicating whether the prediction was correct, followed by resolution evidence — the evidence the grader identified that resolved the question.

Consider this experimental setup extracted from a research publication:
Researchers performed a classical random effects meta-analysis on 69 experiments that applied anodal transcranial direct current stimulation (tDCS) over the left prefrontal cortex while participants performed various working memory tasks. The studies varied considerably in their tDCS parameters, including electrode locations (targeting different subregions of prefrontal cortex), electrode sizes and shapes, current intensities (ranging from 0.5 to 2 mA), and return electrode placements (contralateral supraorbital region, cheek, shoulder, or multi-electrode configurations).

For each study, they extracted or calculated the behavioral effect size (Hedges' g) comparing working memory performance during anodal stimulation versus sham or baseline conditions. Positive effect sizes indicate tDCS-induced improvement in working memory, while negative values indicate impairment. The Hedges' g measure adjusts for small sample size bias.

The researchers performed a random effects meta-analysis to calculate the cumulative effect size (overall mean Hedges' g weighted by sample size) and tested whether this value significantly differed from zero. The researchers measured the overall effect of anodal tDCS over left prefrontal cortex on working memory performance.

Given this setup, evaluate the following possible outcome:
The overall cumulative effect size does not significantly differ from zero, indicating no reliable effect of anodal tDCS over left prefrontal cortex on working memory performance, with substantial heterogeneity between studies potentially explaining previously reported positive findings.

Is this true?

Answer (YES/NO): NO